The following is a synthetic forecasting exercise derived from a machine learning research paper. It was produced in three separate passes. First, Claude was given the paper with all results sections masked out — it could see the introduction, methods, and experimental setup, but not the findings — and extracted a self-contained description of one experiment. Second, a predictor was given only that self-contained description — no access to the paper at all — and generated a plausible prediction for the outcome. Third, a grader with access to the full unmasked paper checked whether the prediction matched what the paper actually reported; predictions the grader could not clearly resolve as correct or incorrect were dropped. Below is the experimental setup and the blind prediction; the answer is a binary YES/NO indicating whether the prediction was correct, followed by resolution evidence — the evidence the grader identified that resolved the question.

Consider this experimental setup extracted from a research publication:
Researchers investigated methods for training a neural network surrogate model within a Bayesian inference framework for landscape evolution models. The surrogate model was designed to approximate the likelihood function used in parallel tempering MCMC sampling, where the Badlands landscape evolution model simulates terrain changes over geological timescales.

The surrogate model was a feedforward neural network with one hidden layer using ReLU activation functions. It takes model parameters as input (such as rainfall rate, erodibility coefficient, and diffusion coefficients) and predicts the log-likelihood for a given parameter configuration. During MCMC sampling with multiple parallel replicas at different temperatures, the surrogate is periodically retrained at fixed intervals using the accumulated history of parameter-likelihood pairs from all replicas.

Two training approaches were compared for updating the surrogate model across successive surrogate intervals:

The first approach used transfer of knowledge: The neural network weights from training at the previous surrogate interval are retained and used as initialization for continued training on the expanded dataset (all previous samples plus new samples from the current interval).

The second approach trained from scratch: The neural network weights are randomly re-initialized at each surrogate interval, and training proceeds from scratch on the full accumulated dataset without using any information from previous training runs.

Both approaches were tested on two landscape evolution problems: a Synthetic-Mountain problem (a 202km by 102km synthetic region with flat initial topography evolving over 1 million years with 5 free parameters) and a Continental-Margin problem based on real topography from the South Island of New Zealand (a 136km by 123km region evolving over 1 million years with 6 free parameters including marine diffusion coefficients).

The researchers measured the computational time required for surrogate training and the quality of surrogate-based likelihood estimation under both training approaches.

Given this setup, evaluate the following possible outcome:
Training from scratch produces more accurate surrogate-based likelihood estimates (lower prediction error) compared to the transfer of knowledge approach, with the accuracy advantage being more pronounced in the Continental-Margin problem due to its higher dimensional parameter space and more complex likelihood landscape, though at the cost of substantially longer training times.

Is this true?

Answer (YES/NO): NO